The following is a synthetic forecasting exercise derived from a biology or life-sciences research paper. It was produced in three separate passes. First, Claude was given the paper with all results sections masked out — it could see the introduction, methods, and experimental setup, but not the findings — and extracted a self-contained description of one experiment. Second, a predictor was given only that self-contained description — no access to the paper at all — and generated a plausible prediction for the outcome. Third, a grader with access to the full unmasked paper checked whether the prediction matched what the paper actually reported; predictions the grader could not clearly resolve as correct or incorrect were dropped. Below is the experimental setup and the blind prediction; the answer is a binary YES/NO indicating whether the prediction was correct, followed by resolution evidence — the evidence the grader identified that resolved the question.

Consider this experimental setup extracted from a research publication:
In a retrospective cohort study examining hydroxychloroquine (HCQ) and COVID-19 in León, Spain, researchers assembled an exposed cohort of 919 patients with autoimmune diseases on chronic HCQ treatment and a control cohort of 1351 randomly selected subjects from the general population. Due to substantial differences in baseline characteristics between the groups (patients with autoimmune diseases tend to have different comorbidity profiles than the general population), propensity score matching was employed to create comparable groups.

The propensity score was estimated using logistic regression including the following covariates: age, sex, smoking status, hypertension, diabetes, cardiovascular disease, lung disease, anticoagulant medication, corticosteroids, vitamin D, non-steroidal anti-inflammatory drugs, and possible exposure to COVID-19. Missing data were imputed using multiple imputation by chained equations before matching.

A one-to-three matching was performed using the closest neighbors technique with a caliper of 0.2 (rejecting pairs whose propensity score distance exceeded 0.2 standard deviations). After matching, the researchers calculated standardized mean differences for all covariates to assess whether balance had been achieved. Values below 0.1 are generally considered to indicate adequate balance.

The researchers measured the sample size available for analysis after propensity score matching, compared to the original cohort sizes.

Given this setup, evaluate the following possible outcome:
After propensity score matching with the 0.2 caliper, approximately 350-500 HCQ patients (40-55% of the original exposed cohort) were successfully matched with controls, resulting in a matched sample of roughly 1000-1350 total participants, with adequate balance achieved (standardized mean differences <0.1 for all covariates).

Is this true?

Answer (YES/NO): NO